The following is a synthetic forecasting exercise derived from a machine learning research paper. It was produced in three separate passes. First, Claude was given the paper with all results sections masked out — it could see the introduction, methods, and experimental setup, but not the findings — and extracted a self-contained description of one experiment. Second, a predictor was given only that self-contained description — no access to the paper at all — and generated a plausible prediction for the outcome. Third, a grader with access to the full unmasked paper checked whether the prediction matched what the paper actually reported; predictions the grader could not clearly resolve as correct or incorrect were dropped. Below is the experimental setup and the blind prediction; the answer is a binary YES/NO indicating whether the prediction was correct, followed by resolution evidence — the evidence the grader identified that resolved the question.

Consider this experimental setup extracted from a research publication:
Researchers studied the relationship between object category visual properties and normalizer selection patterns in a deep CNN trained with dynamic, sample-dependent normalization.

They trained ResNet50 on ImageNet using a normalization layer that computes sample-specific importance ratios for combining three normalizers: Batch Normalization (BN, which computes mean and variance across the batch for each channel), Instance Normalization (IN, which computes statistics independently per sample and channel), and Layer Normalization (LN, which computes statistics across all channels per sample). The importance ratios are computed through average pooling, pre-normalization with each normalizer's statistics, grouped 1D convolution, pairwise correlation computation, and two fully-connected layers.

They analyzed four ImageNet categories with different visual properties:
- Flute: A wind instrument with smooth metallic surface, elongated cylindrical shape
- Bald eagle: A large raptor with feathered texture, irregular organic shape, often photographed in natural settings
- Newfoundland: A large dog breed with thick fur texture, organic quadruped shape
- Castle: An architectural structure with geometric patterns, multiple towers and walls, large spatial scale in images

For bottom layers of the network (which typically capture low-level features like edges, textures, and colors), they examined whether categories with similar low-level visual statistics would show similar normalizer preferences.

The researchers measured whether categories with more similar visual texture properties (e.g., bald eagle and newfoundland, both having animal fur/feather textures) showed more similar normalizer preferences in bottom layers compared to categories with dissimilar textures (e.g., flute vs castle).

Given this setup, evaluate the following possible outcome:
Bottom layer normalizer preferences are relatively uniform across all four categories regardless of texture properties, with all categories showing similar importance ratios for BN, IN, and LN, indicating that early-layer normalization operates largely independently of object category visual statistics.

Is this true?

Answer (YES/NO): NO